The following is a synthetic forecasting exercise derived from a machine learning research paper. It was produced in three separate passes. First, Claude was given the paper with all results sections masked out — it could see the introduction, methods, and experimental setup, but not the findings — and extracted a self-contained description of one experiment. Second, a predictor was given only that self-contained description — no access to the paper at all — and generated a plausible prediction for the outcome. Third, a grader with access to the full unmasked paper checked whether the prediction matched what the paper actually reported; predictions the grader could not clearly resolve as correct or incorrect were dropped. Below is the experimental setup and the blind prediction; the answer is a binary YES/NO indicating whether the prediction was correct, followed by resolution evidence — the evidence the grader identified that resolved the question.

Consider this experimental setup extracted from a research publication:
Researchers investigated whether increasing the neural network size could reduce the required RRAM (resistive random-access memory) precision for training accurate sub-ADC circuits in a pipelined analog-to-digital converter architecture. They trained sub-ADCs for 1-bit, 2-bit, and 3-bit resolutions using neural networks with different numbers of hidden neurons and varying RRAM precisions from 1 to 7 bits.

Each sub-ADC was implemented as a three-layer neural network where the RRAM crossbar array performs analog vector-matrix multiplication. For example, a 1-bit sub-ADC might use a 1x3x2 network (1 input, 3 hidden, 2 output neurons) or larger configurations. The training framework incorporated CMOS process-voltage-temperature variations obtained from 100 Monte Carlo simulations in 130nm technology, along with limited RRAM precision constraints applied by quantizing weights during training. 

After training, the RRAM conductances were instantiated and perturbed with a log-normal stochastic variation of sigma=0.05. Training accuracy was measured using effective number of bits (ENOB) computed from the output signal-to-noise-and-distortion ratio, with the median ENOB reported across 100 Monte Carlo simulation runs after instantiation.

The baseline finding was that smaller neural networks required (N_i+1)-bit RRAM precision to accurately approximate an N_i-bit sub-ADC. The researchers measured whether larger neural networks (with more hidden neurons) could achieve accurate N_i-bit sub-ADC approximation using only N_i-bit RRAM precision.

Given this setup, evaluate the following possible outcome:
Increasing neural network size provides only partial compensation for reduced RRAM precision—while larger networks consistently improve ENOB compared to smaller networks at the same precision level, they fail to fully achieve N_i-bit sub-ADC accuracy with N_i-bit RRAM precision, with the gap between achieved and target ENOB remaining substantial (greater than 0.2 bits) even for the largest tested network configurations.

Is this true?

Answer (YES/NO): NO